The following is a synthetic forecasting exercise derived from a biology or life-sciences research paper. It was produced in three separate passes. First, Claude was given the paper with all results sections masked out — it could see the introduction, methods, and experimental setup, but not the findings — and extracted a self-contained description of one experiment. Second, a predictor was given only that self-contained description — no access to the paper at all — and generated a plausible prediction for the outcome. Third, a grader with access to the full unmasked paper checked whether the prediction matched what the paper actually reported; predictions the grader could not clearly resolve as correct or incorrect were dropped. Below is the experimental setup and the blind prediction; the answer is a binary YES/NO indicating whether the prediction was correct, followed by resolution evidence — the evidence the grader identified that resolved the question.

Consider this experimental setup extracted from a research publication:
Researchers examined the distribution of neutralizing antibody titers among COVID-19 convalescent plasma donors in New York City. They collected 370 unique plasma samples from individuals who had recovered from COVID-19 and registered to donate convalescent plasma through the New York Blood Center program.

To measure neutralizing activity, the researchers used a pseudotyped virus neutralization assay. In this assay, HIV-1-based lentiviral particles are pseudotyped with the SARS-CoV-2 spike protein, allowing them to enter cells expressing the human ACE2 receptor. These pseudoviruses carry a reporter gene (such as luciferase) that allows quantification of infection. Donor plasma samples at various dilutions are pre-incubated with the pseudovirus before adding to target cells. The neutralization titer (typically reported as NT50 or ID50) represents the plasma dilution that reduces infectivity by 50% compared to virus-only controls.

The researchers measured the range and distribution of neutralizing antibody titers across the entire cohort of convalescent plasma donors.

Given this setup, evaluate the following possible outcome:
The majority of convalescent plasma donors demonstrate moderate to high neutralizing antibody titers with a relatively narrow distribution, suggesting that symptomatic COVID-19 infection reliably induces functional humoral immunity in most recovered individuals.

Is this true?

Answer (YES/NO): NO